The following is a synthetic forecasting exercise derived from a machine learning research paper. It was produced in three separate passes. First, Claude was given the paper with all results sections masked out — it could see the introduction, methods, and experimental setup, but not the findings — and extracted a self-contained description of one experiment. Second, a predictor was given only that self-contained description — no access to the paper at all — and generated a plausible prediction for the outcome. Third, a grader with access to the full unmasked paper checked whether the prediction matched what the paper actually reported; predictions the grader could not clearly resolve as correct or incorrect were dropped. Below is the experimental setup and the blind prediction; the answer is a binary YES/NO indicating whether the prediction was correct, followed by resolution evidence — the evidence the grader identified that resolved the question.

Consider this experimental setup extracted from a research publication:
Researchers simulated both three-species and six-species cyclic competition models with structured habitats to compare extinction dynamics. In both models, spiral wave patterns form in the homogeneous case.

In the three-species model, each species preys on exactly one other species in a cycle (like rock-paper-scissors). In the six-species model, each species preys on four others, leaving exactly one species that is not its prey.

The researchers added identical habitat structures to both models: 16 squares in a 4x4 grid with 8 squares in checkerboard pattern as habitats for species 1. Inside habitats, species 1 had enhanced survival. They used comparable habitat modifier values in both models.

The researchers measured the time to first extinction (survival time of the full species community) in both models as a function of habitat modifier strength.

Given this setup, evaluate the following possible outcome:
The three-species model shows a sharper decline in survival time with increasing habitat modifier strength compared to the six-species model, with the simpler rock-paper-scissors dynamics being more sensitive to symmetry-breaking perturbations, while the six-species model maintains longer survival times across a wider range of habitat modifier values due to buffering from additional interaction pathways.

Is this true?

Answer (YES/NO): NO